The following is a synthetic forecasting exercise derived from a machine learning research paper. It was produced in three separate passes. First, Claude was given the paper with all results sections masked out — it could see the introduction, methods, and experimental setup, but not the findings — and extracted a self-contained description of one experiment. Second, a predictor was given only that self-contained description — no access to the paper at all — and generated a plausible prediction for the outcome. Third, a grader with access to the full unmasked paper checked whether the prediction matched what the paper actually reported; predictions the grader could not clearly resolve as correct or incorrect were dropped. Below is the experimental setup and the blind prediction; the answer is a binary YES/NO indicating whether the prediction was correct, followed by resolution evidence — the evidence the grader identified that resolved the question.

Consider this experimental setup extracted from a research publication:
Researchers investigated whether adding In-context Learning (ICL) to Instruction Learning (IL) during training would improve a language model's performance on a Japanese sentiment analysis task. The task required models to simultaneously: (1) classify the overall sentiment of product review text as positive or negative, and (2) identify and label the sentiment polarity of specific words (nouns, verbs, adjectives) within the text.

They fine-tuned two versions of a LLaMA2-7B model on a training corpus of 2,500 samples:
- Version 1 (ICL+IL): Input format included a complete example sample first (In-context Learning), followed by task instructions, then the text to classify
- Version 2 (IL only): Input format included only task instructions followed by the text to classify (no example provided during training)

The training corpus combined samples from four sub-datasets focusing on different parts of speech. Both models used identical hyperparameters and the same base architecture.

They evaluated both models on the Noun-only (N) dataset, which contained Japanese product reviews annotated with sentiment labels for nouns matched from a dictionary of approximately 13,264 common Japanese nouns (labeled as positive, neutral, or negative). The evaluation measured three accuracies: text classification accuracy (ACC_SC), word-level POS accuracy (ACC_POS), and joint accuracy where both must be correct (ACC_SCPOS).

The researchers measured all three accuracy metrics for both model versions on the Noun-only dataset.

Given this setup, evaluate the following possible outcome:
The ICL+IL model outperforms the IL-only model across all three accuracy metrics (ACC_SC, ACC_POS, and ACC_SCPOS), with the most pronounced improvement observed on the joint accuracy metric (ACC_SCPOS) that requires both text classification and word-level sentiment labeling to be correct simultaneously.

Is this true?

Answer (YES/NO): NO